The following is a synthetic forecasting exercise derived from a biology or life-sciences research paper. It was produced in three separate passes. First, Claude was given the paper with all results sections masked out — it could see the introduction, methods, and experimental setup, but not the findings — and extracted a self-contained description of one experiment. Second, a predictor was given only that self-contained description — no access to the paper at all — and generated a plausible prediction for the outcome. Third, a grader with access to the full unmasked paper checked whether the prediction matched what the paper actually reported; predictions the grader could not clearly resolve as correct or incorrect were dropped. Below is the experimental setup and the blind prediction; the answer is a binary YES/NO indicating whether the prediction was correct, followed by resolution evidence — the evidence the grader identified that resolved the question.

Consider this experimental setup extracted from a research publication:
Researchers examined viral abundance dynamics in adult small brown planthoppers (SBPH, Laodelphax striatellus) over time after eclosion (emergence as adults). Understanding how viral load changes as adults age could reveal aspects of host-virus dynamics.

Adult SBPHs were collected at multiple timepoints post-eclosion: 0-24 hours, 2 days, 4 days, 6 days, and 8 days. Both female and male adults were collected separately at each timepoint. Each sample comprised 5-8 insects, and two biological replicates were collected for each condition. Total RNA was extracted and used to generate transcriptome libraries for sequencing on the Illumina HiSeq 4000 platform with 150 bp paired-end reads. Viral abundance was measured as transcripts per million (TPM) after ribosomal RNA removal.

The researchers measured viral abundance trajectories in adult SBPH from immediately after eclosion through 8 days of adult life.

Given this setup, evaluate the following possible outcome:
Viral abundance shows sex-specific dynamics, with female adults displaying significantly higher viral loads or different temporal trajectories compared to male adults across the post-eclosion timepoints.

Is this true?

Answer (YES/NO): NO